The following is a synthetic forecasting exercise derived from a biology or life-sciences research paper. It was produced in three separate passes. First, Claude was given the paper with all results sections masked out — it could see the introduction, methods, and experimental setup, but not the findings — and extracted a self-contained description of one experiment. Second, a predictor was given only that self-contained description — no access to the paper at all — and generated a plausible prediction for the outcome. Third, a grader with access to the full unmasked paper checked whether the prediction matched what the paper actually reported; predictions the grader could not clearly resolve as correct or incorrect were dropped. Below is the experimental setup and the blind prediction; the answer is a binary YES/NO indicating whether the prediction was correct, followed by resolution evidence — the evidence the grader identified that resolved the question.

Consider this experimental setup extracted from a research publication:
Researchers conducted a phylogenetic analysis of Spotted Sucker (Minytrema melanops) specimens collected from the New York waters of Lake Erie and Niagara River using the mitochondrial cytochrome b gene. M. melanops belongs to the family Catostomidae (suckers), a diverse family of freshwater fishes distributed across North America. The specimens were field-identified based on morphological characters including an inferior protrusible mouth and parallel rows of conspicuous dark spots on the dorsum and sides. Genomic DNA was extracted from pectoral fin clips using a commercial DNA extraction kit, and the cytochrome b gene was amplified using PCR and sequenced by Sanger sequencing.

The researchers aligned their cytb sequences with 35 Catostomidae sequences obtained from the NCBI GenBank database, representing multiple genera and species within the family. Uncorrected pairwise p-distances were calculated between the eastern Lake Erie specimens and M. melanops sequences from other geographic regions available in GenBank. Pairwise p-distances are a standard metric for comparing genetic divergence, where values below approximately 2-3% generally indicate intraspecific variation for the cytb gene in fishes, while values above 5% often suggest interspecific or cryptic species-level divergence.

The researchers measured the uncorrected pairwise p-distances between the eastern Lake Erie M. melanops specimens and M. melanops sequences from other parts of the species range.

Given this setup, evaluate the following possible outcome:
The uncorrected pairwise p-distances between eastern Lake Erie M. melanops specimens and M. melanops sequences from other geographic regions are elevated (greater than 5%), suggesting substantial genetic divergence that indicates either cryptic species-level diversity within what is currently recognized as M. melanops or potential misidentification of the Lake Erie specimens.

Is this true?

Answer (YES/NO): NO